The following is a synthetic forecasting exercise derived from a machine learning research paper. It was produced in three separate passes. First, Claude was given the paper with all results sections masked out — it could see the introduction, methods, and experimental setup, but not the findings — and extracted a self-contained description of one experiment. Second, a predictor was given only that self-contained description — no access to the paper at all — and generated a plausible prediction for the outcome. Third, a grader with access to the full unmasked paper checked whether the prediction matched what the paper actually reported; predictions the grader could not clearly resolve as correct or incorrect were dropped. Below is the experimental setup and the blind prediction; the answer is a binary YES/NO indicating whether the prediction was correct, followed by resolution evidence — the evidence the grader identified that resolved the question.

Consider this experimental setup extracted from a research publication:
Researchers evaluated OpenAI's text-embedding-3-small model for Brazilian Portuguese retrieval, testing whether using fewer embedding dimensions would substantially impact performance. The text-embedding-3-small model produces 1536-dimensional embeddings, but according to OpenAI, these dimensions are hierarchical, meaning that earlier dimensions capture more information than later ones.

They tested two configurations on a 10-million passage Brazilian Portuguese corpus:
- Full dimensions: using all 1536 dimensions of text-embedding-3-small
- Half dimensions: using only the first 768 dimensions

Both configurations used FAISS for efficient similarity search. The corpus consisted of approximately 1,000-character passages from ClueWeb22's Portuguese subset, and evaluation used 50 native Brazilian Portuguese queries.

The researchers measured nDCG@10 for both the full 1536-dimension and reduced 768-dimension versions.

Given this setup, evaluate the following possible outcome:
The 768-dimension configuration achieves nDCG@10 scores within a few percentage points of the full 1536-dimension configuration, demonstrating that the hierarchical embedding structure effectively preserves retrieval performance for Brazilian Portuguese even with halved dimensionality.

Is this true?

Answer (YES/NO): YES